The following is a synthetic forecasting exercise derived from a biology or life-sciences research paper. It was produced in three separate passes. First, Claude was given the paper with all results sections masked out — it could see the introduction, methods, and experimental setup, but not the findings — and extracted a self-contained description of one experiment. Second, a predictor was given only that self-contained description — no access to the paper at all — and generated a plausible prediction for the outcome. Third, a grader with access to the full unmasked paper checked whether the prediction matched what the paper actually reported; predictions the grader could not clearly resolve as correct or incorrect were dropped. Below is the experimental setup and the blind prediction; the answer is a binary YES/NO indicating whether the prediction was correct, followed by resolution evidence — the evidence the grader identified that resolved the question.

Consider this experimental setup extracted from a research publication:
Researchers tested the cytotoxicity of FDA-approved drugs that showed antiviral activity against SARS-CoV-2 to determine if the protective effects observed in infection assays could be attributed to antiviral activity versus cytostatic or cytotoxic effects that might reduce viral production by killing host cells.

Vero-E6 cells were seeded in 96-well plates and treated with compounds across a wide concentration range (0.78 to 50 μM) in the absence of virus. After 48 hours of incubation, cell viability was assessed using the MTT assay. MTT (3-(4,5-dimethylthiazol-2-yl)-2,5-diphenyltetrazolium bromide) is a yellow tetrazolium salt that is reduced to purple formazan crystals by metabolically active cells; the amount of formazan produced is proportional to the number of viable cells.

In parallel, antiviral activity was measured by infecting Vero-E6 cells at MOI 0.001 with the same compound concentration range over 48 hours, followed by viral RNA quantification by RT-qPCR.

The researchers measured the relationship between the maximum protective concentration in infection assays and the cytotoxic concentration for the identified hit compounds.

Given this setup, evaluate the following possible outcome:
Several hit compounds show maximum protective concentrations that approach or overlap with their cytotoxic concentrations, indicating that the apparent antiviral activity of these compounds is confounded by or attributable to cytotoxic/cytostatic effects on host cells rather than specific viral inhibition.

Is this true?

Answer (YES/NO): YES